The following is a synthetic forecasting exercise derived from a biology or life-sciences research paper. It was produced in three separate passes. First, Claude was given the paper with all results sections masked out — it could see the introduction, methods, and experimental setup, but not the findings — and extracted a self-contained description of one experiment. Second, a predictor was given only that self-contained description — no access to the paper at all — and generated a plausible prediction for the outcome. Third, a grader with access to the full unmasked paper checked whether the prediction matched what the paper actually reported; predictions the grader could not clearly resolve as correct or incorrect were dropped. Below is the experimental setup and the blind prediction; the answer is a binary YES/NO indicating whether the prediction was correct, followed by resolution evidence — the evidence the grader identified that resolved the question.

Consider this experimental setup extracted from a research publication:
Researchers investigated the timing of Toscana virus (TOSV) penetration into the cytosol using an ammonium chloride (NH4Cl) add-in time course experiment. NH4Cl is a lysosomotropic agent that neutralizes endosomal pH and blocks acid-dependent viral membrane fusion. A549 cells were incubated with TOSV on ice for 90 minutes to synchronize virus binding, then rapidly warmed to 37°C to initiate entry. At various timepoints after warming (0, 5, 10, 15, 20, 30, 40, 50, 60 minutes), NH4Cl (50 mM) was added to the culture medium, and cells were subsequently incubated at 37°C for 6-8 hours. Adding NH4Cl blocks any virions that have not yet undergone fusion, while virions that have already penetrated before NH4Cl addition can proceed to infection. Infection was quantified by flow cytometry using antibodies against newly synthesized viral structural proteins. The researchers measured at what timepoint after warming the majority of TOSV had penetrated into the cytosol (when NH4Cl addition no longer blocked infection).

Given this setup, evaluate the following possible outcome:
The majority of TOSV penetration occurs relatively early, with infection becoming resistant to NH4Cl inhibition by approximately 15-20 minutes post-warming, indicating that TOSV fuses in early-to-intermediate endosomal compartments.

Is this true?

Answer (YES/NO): NO